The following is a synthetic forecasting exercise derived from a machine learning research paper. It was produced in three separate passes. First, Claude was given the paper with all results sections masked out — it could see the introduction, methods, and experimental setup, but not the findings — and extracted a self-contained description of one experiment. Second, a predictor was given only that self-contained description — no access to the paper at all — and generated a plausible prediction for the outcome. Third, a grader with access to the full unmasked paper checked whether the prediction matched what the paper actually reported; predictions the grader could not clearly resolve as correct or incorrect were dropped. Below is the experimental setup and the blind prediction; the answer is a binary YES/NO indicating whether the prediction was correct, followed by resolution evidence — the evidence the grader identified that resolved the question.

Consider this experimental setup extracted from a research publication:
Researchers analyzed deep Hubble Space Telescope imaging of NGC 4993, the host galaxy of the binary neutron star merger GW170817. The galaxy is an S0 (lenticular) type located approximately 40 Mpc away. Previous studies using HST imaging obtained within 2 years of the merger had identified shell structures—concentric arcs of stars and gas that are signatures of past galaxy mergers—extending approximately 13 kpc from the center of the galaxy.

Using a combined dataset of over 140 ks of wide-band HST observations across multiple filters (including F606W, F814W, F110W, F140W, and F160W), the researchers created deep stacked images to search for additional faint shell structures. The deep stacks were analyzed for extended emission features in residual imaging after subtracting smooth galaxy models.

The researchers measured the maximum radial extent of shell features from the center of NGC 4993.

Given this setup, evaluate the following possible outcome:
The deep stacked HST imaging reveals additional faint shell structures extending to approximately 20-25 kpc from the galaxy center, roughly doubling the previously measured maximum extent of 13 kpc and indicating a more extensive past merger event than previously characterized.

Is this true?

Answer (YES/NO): NO